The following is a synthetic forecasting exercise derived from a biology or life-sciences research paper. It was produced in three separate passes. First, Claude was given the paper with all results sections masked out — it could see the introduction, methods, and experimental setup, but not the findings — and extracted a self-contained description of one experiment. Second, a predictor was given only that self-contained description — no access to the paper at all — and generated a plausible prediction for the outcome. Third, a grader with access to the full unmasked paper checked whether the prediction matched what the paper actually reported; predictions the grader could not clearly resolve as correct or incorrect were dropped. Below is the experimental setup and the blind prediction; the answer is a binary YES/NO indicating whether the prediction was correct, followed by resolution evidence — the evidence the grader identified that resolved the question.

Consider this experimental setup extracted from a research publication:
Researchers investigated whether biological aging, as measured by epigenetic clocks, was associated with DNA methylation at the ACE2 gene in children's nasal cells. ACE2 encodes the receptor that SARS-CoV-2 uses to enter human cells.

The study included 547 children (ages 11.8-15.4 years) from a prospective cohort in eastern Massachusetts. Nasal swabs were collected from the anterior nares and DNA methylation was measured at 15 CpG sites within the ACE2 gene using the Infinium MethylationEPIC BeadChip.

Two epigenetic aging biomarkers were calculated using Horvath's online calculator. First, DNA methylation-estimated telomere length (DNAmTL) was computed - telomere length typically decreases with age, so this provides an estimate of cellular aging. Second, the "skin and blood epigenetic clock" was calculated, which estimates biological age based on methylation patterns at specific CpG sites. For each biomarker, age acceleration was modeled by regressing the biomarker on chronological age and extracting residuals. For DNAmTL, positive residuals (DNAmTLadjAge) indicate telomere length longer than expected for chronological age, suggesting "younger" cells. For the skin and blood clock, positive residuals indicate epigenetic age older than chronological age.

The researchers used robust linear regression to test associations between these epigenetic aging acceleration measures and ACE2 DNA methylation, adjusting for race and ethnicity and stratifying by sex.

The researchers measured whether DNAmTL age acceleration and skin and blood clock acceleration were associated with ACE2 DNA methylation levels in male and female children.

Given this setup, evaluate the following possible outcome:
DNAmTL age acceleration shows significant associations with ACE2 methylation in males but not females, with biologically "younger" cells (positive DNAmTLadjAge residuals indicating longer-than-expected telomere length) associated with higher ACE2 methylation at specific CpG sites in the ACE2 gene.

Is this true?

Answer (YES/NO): NO